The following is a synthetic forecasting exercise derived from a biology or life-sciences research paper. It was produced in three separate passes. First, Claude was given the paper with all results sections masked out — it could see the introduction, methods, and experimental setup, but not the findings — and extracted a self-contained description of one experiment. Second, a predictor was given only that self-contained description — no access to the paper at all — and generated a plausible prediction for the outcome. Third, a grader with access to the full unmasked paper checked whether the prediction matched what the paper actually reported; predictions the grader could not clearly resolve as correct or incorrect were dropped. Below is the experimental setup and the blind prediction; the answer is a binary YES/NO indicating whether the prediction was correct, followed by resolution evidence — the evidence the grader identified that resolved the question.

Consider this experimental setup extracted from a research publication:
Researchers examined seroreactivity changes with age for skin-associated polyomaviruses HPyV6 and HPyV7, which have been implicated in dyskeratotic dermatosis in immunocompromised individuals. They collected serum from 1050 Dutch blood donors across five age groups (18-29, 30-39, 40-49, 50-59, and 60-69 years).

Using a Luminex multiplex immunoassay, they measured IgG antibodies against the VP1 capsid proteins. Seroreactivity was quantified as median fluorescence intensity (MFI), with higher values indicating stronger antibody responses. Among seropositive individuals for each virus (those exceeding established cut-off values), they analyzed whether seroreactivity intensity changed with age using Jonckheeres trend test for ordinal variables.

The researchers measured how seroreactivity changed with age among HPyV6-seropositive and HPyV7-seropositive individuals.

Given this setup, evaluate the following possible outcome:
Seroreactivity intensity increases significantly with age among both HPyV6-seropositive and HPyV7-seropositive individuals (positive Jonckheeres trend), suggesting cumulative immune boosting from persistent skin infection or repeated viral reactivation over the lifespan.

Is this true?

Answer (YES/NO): YES